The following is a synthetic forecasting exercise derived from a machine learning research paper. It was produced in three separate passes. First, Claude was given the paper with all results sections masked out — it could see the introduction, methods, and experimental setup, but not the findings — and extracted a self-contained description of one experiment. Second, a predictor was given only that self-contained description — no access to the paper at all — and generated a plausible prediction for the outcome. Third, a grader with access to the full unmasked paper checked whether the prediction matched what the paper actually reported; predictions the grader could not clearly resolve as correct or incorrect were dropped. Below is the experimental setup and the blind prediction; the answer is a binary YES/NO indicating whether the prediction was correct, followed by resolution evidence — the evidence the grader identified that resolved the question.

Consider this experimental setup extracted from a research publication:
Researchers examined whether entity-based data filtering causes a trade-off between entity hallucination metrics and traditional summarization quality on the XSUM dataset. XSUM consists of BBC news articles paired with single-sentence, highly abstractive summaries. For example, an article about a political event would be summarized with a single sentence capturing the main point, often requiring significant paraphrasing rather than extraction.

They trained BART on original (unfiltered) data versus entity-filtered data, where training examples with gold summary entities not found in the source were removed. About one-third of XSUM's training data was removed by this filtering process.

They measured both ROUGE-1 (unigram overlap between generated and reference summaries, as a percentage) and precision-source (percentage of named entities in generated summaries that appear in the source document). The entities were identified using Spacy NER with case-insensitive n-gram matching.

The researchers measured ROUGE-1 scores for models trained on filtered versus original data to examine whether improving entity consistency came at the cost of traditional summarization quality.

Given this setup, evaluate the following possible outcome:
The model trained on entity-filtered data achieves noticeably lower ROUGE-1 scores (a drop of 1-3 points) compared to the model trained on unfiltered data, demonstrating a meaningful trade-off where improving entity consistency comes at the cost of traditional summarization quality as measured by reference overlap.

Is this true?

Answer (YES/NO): NO